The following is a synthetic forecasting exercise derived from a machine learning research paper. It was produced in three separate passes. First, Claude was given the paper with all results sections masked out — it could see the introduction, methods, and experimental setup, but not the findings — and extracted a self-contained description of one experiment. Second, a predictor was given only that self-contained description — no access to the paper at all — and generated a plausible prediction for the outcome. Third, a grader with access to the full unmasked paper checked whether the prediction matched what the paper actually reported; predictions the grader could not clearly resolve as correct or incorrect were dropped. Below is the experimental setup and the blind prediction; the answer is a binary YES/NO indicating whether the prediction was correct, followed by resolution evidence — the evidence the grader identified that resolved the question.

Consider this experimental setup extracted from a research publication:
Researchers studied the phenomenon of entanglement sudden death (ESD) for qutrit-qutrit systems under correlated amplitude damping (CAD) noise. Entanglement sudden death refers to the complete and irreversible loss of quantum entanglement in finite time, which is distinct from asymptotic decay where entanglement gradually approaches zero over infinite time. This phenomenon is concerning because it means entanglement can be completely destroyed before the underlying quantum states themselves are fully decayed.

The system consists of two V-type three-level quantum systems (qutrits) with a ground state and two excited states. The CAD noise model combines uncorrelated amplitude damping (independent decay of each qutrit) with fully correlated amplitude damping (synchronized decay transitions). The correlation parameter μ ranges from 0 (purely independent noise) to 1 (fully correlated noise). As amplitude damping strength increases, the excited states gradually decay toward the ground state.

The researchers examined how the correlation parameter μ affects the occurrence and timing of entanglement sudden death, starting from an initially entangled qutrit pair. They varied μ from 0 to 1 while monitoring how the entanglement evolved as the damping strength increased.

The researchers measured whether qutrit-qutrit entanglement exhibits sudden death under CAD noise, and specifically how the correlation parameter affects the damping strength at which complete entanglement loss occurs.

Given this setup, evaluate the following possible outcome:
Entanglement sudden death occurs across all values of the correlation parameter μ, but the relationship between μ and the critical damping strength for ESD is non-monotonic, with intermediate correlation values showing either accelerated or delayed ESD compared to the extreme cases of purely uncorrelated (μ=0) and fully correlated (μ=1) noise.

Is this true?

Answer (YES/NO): NO